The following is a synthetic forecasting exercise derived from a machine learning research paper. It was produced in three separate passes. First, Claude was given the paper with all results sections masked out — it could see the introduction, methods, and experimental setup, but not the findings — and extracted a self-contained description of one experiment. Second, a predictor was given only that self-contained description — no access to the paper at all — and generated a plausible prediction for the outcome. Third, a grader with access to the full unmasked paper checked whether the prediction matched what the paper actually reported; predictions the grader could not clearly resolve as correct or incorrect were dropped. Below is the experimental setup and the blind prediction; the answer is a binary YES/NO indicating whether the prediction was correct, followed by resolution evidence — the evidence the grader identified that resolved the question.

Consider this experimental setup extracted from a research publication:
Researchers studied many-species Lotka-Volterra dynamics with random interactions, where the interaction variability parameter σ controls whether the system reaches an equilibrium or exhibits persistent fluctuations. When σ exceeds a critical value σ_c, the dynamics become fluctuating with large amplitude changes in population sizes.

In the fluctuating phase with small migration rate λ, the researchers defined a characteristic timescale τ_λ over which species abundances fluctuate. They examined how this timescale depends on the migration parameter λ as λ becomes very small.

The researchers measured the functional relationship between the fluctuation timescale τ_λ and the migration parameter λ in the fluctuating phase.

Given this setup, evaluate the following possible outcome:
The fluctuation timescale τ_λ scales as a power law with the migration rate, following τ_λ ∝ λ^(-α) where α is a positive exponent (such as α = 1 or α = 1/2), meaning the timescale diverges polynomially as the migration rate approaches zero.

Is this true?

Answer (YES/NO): NO